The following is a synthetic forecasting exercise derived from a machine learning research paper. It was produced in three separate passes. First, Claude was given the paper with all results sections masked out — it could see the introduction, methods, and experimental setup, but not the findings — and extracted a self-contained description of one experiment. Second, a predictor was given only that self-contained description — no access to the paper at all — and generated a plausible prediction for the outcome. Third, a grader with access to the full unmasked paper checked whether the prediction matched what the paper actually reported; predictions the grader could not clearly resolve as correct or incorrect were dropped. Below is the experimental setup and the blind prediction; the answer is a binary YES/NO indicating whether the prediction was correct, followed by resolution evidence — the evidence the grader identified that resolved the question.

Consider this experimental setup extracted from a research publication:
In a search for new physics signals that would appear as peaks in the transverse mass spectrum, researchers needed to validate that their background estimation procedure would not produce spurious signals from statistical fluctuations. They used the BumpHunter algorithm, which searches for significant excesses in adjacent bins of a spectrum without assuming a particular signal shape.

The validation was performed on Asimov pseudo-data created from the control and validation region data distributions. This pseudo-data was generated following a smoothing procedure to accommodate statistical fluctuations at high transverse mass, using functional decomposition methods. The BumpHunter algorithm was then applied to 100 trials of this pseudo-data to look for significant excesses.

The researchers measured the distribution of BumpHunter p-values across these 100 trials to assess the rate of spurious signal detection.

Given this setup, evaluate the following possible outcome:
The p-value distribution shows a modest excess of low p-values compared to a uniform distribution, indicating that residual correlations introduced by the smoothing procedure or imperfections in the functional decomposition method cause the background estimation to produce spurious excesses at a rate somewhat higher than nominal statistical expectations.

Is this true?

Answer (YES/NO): NO